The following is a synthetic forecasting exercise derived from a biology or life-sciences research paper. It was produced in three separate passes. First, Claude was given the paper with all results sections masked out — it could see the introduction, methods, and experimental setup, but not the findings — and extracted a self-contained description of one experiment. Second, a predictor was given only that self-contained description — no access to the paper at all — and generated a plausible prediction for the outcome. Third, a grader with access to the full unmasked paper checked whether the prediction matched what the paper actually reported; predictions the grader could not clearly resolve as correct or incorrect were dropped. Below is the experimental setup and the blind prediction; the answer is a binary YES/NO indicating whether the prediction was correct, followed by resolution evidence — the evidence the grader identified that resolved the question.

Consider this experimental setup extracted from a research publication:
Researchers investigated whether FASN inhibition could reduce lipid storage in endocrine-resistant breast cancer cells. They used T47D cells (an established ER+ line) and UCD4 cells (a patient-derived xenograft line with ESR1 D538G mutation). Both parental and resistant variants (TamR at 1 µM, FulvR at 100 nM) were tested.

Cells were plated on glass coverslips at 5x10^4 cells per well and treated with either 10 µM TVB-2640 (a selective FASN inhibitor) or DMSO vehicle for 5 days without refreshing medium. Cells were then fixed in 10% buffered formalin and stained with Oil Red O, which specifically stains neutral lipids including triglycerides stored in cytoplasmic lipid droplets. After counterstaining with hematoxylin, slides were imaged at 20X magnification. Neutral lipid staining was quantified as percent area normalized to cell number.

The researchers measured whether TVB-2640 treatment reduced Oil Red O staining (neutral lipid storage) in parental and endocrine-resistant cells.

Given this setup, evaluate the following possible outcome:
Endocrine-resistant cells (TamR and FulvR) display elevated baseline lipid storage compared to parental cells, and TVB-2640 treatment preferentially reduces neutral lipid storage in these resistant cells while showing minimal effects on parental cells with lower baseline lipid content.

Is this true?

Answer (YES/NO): NO